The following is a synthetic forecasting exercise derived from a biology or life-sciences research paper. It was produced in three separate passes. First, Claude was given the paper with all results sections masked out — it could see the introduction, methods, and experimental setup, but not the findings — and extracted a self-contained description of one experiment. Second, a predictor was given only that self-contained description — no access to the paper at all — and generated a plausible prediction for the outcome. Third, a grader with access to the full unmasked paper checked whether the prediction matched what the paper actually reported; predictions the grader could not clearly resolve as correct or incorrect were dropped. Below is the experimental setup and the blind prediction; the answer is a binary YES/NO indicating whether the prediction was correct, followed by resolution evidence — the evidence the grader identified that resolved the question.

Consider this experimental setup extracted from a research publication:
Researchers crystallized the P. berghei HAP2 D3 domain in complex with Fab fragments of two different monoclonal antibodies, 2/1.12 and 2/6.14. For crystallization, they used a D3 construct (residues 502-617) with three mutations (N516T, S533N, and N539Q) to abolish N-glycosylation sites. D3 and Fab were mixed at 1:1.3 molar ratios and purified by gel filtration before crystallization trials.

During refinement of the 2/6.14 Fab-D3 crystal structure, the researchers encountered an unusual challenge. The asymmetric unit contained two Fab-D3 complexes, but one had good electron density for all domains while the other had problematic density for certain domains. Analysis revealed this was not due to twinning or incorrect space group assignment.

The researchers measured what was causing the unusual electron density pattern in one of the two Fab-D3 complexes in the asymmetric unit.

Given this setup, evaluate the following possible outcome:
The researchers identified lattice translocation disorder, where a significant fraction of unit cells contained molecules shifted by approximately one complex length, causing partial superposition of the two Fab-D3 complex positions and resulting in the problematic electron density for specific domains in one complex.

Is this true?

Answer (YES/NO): NO